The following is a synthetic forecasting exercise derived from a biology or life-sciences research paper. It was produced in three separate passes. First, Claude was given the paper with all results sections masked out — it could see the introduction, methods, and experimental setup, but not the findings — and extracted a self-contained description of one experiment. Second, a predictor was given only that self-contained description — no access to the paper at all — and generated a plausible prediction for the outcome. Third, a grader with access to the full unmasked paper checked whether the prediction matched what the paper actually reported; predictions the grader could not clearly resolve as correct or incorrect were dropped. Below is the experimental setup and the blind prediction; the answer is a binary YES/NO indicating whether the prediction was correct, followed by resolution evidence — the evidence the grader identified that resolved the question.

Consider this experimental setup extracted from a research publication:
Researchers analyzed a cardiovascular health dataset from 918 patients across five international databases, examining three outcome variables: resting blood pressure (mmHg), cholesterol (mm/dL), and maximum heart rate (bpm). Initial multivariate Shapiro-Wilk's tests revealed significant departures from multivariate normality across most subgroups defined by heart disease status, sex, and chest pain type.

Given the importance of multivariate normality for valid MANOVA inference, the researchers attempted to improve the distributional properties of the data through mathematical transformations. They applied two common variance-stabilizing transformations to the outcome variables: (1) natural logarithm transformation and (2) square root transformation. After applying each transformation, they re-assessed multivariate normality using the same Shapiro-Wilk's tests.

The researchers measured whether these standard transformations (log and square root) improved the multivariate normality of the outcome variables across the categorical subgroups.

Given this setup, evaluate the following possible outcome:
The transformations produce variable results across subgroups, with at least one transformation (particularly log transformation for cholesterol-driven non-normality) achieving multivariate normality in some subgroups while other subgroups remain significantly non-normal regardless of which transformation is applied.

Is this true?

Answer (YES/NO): NO